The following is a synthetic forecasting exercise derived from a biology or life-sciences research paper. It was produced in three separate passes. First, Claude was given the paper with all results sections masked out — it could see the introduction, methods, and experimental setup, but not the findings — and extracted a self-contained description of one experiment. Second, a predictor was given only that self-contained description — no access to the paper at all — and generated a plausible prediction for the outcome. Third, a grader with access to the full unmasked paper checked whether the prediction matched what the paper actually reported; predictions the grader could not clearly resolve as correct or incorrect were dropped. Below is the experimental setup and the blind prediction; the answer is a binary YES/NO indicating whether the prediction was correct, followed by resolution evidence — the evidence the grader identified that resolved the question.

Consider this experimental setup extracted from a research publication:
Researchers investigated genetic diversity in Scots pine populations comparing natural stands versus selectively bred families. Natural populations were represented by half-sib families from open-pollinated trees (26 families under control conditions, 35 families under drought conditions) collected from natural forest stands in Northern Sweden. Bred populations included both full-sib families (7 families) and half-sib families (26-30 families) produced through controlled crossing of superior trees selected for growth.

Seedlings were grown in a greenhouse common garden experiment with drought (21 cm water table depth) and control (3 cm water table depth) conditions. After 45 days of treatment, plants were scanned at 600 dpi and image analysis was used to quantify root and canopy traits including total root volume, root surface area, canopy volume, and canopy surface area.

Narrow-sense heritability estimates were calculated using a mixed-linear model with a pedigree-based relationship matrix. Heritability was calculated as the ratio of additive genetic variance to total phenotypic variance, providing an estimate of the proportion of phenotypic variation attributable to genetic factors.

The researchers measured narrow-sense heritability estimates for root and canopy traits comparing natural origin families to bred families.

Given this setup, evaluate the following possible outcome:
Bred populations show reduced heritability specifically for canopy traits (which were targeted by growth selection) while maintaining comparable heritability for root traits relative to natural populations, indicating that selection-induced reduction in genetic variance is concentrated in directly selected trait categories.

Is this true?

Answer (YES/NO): NO